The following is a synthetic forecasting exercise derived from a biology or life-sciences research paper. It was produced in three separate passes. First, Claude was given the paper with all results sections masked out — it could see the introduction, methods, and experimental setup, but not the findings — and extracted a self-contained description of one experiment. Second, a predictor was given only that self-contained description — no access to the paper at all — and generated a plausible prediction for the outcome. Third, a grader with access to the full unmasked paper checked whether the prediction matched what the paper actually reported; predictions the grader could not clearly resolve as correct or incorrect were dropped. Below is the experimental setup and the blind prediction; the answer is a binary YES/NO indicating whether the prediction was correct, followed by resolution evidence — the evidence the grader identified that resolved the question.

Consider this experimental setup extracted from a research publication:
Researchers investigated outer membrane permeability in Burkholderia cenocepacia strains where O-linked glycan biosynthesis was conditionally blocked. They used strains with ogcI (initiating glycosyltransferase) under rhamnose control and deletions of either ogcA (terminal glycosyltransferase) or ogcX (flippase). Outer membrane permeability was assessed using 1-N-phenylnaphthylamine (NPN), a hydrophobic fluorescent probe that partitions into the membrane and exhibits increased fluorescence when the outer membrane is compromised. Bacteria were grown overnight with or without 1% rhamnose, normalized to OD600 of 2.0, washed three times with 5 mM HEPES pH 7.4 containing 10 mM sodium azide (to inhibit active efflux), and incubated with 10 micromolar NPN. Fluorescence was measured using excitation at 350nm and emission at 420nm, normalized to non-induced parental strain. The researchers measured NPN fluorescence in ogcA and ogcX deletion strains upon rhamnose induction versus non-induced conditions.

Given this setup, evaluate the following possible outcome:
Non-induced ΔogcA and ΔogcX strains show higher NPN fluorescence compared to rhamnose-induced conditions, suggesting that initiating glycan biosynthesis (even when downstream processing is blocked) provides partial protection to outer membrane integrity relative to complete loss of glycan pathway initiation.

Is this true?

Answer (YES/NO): NO